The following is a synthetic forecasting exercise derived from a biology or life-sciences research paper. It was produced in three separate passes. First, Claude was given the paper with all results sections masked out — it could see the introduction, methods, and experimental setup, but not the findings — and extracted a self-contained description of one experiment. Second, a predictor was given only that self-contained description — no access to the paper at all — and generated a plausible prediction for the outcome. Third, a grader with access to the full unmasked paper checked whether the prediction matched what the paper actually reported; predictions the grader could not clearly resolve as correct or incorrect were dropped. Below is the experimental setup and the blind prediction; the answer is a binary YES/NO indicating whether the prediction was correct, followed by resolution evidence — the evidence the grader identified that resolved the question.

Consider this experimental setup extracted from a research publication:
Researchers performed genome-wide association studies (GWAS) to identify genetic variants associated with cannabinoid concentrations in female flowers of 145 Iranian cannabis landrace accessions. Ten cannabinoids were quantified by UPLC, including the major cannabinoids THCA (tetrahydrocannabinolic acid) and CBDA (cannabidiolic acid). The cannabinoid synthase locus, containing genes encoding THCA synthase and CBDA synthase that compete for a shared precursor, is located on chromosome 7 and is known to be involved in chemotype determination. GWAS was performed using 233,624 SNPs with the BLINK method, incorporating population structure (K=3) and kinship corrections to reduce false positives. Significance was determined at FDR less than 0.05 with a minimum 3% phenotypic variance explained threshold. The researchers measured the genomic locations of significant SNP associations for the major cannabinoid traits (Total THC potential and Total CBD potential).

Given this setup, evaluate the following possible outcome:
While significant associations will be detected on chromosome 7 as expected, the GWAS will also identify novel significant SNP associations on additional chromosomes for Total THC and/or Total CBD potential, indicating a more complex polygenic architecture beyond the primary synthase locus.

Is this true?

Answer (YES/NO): NO